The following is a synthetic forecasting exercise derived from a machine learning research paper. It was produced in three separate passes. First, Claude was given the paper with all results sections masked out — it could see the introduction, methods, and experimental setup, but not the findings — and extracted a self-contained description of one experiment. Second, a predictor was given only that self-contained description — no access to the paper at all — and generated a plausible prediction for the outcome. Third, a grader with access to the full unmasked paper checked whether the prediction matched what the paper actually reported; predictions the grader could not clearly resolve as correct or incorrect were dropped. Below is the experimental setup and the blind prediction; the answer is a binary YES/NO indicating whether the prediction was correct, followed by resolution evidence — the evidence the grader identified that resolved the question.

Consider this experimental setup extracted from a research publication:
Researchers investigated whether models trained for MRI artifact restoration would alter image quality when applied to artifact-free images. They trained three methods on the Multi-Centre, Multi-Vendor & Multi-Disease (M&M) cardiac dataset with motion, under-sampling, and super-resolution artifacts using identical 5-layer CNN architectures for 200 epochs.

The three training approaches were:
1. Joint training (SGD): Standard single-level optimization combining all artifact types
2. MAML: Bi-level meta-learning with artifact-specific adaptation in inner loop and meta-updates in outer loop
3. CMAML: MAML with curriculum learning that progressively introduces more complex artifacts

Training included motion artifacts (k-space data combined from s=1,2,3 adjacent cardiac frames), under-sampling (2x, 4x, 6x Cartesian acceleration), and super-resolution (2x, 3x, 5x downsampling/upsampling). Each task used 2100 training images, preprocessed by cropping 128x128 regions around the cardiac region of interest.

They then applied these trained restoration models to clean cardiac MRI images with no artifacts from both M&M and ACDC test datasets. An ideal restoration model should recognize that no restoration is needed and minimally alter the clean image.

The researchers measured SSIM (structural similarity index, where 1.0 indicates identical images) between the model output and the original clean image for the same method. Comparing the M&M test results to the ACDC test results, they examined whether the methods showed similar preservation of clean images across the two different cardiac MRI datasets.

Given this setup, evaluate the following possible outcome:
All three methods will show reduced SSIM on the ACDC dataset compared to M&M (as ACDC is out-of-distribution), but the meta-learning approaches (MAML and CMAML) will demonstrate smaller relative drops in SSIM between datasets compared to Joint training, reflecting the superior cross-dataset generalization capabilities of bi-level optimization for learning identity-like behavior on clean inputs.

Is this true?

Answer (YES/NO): YES